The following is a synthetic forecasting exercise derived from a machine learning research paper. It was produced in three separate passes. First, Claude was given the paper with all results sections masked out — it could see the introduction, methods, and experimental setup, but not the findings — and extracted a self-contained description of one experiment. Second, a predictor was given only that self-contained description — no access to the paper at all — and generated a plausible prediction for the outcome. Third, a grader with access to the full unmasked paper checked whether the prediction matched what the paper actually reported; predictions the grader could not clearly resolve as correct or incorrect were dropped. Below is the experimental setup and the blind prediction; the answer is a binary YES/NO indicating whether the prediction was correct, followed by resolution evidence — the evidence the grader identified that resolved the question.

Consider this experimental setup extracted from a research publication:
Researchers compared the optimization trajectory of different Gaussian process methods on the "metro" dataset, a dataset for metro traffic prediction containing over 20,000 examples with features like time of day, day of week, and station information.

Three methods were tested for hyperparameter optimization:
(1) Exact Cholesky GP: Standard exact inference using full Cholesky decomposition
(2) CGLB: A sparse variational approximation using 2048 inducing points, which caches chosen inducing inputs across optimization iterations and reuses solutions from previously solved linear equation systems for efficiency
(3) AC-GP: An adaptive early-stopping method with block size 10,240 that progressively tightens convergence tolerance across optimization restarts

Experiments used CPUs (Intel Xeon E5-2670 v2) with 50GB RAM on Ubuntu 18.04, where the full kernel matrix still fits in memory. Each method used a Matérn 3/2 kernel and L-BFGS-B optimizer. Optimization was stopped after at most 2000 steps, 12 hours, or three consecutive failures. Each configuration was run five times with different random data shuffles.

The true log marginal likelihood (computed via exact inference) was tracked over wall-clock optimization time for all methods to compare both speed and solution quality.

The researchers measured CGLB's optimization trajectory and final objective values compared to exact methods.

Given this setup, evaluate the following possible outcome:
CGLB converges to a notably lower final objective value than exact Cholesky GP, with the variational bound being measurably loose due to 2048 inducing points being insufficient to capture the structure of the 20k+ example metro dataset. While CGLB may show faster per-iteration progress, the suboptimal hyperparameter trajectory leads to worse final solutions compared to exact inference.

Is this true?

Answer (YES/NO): YES